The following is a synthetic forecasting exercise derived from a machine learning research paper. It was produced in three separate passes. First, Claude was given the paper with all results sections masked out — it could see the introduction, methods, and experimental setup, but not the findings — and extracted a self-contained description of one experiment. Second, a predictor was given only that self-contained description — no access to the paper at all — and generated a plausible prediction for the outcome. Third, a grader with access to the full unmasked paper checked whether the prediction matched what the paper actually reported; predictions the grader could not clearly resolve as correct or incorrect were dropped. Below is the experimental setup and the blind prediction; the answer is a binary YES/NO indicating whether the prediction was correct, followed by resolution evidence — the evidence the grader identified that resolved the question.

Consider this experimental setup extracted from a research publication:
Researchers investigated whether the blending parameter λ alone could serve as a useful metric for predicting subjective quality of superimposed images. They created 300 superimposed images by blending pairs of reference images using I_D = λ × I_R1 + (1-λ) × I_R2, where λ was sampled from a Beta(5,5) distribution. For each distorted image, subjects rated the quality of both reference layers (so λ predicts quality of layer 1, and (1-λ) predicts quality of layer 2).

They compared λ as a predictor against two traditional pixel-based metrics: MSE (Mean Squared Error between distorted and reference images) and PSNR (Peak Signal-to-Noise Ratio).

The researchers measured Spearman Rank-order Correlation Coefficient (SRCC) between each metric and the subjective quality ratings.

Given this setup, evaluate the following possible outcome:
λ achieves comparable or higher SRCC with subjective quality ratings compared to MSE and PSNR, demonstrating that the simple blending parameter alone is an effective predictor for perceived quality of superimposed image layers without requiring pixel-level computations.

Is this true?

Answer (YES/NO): YES